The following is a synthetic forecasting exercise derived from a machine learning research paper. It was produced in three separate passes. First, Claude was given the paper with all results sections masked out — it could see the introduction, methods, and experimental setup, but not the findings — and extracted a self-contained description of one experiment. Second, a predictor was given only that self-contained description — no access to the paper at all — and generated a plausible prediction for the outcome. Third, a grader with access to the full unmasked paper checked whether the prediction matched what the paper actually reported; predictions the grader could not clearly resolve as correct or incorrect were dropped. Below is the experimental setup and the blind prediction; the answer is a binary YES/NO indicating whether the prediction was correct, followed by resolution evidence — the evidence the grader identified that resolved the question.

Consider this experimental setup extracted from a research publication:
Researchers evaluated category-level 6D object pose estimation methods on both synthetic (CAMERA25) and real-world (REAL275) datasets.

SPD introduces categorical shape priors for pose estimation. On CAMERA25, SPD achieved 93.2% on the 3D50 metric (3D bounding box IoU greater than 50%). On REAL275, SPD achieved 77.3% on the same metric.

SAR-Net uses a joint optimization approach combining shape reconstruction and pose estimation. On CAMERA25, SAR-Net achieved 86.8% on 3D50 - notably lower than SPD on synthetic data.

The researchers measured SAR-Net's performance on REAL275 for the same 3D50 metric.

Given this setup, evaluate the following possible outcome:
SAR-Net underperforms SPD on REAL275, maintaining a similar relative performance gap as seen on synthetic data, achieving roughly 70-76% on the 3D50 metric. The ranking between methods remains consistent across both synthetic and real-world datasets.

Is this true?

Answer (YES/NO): NO